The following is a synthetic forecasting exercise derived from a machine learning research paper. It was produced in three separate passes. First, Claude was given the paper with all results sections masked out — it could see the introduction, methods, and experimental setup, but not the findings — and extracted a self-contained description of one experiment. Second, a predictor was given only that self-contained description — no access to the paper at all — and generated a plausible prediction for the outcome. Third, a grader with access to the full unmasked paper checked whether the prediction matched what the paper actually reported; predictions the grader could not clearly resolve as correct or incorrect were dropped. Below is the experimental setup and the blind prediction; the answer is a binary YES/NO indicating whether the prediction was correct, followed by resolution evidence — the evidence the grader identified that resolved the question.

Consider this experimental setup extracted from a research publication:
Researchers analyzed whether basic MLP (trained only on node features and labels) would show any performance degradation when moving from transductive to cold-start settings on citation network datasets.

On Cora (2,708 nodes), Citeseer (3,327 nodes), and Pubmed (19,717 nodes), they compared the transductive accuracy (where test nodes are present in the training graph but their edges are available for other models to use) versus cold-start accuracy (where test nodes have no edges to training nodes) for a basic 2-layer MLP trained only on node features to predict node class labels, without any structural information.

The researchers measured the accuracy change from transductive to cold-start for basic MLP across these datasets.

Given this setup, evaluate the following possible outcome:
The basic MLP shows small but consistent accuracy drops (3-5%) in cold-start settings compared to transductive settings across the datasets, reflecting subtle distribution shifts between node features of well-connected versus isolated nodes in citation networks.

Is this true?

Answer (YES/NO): NO